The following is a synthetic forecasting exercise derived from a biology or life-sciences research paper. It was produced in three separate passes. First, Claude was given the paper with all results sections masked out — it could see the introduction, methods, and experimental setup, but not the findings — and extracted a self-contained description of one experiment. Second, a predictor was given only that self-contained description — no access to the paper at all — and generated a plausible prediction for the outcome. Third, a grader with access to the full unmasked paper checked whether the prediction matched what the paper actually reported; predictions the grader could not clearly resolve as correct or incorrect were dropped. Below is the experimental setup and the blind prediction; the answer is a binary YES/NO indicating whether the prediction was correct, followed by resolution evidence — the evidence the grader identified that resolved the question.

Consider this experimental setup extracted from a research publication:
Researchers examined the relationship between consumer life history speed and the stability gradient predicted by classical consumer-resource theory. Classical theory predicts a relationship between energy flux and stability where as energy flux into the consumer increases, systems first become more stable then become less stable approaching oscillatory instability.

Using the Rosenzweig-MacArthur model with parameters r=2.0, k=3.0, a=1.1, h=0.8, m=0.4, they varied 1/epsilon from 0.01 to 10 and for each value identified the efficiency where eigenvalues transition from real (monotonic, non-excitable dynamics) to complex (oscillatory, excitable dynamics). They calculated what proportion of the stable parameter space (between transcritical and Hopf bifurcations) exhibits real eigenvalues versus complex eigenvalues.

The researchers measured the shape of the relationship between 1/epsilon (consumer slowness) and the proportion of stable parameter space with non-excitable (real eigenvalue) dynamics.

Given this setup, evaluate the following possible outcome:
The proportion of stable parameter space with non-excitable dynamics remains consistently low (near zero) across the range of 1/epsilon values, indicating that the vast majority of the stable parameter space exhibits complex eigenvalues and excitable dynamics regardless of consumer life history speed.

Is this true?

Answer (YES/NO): NO